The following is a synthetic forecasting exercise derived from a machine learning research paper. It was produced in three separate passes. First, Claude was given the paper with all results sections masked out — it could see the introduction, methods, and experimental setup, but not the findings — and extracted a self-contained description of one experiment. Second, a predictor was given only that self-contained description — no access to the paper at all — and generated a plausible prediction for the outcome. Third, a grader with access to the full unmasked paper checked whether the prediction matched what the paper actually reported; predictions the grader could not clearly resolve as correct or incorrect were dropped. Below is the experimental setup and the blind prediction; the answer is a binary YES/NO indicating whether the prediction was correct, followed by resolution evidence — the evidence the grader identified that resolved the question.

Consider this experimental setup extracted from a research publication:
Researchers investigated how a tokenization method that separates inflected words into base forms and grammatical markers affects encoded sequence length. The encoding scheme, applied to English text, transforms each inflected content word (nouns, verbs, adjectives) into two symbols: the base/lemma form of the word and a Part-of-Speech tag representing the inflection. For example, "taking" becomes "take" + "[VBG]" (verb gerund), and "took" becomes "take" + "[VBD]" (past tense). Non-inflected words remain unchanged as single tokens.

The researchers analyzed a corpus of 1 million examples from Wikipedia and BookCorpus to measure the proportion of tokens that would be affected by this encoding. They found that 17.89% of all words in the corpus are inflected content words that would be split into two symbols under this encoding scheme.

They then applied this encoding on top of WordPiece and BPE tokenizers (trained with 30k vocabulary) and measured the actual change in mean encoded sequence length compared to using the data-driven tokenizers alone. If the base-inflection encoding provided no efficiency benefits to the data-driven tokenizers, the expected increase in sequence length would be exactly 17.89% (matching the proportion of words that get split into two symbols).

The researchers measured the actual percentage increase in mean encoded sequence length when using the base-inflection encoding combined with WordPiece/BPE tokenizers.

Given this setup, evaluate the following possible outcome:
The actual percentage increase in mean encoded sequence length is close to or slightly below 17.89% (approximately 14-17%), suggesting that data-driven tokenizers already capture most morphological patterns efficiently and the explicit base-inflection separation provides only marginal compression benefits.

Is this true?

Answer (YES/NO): NO